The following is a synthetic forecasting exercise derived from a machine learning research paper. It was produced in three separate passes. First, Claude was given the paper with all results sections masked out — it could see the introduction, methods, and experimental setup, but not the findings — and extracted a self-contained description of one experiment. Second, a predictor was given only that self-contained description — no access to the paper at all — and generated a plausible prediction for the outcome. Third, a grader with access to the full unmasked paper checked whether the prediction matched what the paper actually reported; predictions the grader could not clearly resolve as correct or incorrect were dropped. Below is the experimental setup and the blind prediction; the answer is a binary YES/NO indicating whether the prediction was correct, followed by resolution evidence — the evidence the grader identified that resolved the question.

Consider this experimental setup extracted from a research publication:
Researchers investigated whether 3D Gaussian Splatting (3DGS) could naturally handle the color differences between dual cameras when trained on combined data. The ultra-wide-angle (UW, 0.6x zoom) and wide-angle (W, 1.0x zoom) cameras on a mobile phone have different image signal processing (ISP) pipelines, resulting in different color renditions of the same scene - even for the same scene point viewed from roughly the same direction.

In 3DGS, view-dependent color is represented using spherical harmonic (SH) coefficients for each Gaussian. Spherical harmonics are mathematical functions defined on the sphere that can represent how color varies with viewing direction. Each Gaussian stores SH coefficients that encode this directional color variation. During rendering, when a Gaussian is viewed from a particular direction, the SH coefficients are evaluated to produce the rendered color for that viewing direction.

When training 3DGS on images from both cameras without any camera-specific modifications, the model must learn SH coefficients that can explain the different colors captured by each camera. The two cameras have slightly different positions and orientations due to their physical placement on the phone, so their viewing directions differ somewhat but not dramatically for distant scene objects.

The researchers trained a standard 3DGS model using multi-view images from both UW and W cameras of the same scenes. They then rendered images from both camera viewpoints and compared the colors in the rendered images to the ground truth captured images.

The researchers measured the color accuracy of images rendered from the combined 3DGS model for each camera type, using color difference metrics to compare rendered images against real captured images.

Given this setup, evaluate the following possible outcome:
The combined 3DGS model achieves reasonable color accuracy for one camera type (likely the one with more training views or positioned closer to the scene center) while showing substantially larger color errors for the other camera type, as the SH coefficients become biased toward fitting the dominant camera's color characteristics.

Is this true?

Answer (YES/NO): NO